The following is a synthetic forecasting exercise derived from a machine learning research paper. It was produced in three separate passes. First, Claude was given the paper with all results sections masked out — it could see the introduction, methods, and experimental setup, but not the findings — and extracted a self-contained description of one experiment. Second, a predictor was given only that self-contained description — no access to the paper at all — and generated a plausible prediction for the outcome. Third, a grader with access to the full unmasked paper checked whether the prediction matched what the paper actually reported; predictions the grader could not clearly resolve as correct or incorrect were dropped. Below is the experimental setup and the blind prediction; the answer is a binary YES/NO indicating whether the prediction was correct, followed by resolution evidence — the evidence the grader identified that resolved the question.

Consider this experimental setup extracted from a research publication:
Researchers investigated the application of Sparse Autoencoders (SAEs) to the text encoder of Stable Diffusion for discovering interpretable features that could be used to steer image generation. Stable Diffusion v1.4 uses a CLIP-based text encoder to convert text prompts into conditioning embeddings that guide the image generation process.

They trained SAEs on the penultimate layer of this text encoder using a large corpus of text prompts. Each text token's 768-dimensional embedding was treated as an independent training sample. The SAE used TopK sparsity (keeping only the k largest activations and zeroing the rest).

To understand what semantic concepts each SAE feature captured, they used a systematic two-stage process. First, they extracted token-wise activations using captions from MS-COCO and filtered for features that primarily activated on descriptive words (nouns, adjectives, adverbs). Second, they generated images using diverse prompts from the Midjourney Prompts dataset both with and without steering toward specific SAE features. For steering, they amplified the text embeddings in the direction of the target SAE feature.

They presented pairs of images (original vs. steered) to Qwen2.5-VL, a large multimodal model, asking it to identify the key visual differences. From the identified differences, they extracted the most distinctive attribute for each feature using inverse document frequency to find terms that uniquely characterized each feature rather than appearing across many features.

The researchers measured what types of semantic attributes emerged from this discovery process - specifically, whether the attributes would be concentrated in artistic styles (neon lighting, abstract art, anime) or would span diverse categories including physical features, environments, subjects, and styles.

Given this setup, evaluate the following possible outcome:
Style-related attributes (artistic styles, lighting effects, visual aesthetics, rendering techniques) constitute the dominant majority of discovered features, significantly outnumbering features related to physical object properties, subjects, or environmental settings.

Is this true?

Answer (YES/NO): NO